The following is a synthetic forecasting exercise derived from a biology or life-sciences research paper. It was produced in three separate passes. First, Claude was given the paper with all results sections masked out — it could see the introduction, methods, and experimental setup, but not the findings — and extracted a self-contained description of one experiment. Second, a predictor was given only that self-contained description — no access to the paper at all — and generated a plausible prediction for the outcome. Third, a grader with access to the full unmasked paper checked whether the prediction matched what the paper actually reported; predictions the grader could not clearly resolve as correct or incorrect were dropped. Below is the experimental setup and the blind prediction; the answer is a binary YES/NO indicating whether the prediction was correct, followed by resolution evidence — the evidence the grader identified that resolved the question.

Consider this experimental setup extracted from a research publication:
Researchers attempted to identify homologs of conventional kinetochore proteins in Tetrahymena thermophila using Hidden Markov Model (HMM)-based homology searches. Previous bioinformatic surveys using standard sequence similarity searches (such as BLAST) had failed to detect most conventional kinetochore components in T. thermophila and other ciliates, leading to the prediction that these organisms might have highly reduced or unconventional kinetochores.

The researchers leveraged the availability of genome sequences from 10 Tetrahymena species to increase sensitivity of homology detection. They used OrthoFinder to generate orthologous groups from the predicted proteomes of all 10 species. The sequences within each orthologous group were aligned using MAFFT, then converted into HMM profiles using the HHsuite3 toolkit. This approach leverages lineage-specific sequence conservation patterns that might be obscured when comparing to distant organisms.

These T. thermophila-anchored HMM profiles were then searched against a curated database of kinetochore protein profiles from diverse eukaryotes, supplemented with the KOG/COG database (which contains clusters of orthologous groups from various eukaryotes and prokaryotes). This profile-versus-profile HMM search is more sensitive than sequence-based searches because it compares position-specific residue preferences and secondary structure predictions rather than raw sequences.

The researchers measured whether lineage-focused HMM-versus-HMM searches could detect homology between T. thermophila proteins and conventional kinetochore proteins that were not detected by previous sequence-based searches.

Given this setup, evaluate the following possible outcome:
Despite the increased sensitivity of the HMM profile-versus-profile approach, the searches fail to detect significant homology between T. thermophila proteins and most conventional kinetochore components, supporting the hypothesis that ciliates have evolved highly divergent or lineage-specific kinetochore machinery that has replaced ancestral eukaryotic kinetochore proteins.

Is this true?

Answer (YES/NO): NO